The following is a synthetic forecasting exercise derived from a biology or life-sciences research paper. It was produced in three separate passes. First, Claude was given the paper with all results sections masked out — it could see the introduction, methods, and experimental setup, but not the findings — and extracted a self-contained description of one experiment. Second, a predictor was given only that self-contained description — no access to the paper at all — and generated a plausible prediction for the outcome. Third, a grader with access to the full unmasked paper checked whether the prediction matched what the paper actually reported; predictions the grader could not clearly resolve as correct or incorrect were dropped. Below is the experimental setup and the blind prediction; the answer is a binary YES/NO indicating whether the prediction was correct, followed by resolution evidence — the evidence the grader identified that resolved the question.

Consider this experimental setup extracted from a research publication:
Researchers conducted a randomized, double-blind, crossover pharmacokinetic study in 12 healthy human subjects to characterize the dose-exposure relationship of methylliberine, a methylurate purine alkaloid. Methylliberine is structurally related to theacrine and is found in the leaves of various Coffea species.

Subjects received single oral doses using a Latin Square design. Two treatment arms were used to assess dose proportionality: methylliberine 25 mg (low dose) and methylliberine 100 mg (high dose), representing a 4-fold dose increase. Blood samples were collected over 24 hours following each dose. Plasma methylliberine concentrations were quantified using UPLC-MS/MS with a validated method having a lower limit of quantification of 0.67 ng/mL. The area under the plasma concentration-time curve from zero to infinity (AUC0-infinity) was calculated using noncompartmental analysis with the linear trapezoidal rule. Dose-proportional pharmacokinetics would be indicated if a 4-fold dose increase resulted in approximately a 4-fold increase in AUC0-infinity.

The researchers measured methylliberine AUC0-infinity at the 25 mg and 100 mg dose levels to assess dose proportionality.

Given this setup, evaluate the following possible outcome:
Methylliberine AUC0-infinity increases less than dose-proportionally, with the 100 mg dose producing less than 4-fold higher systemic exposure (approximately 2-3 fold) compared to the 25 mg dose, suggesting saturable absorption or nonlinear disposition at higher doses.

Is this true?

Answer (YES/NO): NO